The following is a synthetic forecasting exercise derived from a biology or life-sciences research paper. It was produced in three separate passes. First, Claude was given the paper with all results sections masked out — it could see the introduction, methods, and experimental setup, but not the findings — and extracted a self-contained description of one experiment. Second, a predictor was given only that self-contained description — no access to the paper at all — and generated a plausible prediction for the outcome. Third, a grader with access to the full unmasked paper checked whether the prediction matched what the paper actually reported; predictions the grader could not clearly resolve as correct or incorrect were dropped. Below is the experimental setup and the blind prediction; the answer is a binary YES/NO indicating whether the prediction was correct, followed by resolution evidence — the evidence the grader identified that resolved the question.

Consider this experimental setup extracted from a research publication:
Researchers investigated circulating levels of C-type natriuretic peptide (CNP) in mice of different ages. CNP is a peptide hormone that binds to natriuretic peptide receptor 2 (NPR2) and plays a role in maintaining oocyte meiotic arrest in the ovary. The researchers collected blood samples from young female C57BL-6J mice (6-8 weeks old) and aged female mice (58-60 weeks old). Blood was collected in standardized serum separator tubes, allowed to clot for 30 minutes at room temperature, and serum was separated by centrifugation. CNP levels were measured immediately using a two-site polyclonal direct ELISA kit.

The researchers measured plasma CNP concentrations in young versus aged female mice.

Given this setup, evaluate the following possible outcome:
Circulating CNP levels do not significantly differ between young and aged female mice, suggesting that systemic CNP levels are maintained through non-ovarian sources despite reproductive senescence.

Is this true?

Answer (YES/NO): NO